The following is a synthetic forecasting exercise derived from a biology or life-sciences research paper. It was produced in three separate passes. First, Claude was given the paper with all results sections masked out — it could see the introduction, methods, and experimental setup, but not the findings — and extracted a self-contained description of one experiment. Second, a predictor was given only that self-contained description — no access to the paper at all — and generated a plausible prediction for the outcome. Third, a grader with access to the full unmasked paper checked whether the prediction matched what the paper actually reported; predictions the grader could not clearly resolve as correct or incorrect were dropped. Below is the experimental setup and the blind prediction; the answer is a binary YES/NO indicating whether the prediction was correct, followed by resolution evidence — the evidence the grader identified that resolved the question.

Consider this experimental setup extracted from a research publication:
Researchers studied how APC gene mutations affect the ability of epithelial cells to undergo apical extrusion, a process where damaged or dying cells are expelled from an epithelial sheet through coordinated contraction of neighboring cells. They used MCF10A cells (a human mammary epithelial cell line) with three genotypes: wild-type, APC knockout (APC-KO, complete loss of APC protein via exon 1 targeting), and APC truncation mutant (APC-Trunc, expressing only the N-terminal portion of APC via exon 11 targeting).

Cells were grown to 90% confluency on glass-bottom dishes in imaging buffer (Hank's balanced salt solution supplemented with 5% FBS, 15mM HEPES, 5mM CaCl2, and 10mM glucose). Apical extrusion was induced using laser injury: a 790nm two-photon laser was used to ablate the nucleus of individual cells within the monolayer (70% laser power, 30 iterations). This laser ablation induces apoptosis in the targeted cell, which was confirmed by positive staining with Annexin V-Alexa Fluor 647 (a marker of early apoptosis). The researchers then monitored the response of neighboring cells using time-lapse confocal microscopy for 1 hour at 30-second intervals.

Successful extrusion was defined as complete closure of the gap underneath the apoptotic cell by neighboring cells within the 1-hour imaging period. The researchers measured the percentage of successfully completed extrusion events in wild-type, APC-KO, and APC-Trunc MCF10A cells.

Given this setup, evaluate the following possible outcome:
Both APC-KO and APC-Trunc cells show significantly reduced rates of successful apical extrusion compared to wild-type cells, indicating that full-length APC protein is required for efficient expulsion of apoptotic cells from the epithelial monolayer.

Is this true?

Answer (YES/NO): NO